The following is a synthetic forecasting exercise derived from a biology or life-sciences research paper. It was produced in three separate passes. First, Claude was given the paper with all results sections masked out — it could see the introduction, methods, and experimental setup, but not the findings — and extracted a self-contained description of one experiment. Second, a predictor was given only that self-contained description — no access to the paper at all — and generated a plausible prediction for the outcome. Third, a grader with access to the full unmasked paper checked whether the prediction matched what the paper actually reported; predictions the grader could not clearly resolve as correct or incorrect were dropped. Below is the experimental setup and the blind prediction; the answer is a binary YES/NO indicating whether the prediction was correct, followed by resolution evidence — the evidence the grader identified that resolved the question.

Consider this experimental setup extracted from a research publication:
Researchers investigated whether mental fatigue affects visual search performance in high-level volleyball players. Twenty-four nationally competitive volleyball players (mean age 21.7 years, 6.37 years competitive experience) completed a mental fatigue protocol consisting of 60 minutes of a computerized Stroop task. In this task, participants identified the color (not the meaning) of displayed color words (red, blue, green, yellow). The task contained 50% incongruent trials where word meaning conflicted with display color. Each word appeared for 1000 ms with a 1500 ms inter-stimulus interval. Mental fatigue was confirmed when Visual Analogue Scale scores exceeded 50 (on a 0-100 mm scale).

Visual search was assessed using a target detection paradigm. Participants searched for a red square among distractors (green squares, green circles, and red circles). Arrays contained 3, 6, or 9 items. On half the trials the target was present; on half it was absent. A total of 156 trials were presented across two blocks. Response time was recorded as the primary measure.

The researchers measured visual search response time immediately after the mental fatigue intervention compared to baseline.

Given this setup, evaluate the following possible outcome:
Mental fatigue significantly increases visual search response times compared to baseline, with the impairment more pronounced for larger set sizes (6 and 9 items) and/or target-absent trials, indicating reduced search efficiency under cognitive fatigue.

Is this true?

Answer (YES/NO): NO